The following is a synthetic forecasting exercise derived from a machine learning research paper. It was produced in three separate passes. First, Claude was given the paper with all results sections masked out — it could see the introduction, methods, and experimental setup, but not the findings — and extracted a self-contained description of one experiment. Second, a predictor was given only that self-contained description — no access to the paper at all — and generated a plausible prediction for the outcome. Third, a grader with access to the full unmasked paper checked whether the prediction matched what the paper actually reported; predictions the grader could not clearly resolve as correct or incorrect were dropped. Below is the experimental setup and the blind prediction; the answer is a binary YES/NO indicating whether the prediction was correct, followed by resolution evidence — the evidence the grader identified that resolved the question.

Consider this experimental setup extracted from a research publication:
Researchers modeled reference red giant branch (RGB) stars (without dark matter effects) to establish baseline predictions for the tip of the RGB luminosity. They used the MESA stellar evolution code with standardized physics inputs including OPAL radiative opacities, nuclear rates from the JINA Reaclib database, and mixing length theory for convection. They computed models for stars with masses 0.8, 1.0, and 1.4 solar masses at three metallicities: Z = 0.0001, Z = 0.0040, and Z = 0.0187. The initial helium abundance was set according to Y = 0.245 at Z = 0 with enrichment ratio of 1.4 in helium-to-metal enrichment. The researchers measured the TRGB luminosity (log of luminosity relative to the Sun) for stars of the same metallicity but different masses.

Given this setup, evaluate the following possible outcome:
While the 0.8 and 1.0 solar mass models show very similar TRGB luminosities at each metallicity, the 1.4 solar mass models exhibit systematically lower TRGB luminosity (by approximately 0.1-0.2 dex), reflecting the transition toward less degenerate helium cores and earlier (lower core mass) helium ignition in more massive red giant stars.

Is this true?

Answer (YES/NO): NO